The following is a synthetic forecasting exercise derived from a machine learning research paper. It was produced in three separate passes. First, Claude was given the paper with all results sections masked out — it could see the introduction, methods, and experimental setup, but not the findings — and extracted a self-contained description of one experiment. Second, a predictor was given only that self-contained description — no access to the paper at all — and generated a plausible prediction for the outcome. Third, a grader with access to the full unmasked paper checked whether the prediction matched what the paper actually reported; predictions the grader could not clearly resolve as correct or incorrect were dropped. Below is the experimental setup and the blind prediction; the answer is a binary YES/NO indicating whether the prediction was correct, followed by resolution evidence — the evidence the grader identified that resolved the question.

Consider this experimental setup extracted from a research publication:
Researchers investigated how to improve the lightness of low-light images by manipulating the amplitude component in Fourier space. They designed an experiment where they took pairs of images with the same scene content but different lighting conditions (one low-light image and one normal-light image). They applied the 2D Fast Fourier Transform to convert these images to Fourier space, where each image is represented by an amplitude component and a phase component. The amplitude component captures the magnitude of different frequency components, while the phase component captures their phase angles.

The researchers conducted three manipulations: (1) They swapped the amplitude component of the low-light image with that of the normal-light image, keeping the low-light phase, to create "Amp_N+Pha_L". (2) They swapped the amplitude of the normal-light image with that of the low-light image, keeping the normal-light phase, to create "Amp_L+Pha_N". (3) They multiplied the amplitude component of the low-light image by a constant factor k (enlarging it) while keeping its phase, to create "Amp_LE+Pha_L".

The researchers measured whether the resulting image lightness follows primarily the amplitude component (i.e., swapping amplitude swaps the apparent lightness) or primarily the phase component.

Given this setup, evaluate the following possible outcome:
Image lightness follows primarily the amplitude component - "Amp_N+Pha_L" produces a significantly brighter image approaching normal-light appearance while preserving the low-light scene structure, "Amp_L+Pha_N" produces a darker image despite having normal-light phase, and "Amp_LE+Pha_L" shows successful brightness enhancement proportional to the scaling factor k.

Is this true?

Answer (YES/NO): YES